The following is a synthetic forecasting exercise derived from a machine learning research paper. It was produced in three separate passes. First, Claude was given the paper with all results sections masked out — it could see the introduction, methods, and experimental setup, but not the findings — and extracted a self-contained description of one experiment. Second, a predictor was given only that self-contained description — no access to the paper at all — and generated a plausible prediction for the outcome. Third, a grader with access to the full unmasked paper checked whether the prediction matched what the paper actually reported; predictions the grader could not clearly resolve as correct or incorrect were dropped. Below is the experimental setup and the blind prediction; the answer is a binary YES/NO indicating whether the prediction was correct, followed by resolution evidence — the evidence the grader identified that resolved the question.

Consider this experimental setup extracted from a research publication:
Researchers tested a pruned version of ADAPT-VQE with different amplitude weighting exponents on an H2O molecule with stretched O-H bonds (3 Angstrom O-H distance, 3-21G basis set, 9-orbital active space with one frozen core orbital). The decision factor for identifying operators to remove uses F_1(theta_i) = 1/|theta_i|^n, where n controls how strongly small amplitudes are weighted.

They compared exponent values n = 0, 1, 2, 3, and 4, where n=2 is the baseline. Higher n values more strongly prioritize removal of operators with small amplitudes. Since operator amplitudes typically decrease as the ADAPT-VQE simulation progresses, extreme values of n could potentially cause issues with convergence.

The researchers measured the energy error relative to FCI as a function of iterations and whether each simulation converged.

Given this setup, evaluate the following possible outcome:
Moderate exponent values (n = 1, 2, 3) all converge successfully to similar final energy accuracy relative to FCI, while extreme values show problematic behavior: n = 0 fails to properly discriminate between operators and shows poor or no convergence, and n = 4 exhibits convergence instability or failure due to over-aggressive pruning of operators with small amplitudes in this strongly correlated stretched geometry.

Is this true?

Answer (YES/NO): NO